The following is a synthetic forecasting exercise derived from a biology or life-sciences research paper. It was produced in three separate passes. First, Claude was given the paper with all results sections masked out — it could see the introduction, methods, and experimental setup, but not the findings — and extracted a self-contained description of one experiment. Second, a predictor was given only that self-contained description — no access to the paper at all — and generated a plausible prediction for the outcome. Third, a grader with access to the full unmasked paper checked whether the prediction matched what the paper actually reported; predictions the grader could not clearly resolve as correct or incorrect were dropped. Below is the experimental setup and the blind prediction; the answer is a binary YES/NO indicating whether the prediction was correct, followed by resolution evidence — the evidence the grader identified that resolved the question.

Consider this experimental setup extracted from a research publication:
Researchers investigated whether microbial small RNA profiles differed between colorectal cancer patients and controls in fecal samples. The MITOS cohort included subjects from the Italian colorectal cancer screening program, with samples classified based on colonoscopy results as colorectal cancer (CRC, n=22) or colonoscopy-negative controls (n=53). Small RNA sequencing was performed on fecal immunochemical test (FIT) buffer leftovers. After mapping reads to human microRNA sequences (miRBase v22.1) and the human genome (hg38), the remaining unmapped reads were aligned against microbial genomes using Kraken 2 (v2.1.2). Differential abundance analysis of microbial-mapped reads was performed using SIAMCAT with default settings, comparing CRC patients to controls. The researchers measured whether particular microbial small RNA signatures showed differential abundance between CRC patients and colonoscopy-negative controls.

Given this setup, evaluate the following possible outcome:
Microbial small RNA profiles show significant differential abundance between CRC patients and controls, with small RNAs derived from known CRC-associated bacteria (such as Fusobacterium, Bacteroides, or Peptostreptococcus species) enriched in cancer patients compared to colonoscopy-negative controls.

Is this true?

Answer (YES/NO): NO